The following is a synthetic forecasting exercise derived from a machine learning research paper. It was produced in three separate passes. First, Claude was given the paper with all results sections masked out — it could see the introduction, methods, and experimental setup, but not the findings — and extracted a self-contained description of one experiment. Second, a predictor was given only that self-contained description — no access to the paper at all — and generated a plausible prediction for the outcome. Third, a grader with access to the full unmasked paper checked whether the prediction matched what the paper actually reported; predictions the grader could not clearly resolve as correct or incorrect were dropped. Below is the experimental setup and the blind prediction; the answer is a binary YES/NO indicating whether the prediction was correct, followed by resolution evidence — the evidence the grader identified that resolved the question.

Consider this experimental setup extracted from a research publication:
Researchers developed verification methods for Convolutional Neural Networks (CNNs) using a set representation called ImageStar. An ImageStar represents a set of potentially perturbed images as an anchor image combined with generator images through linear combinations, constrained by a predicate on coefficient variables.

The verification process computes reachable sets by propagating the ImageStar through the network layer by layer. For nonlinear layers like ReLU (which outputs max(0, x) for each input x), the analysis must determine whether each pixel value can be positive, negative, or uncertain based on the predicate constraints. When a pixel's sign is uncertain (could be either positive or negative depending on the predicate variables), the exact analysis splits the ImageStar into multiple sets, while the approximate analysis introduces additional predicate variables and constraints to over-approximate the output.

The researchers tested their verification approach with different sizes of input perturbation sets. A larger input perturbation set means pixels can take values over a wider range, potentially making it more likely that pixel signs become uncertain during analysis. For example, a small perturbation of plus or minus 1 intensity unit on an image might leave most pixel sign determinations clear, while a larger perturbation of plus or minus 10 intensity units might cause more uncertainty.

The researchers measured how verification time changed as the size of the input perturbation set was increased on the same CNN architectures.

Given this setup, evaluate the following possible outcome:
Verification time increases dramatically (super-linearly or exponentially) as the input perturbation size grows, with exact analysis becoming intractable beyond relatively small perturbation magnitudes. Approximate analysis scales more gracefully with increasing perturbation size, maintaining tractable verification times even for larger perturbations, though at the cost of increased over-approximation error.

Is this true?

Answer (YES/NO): YES